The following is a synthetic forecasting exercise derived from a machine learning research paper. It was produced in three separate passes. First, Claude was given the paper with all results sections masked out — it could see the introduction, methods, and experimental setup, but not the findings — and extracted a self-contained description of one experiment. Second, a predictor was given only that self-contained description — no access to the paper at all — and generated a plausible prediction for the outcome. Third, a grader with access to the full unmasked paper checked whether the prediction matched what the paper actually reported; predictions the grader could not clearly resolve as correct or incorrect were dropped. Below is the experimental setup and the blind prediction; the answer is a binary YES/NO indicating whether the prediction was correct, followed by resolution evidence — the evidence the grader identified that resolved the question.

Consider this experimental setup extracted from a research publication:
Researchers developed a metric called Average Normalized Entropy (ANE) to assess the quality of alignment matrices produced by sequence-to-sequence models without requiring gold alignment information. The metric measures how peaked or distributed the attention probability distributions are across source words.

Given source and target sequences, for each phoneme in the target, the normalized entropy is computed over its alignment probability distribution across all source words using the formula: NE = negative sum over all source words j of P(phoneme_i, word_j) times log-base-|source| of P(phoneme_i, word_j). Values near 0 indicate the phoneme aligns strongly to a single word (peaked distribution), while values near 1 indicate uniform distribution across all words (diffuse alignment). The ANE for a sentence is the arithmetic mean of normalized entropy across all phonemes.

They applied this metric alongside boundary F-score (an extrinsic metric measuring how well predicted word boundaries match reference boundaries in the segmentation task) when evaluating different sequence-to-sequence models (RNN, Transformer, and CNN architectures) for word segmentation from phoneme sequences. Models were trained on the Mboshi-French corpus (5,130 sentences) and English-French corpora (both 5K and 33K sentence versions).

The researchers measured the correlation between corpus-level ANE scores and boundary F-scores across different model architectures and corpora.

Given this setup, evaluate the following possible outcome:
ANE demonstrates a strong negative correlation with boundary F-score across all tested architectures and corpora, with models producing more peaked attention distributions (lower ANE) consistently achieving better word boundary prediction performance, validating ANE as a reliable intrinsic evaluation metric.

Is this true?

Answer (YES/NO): NO